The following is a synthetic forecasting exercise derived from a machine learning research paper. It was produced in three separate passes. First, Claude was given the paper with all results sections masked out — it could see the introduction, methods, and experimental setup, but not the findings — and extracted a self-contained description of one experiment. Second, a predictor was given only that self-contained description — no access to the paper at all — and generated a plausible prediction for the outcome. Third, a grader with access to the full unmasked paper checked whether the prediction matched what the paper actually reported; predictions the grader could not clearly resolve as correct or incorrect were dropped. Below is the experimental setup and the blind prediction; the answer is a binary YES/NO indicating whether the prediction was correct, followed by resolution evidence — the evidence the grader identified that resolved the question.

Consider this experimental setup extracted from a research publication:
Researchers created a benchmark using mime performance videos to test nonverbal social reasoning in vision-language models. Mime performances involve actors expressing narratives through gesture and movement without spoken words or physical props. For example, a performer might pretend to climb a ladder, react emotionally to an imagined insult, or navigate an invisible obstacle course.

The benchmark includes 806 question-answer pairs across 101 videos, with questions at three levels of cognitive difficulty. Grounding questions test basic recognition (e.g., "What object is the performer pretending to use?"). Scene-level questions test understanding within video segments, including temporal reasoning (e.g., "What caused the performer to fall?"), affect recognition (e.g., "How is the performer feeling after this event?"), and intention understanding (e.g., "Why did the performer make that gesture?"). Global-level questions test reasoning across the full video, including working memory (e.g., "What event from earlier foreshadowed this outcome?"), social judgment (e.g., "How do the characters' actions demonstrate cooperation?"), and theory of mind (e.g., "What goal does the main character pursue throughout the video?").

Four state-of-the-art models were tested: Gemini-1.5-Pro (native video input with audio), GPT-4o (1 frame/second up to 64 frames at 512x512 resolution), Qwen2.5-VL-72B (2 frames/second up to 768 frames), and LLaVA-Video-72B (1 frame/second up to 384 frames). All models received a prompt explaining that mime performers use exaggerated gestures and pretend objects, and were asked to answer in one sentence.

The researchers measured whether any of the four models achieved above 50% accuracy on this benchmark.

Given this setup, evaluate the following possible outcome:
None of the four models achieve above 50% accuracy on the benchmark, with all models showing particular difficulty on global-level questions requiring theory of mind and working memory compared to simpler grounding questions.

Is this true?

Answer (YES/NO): NO